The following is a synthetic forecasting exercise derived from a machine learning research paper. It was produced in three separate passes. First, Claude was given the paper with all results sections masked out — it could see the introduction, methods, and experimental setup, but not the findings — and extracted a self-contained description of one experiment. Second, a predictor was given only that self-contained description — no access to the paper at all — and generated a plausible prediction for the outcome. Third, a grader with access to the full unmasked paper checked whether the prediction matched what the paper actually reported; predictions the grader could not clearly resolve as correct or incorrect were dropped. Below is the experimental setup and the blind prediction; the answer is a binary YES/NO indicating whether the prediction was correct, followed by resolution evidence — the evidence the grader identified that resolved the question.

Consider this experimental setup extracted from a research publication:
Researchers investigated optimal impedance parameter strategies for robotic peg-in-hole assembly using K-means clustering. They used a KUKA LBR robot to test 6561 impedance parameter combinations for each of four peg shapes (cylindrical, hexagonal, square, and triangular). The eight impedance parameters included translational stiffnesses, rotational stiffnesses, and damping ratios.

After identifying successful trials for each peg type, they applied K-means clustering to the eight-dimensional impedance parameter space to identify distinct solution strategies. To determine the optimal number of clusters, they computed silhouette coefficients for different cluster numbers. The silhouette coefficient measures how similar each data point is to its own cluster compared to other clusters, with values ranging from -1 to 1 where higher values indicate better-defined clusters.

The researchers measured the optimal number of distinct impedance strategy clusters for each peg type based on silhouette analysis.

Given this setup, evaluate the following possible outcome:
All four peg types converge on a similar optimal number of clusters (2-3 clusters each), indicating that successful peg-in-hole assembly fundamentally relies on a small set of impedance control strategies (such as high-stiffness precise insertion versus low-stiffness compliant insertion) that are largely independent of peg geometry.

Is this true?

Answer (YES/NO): NO